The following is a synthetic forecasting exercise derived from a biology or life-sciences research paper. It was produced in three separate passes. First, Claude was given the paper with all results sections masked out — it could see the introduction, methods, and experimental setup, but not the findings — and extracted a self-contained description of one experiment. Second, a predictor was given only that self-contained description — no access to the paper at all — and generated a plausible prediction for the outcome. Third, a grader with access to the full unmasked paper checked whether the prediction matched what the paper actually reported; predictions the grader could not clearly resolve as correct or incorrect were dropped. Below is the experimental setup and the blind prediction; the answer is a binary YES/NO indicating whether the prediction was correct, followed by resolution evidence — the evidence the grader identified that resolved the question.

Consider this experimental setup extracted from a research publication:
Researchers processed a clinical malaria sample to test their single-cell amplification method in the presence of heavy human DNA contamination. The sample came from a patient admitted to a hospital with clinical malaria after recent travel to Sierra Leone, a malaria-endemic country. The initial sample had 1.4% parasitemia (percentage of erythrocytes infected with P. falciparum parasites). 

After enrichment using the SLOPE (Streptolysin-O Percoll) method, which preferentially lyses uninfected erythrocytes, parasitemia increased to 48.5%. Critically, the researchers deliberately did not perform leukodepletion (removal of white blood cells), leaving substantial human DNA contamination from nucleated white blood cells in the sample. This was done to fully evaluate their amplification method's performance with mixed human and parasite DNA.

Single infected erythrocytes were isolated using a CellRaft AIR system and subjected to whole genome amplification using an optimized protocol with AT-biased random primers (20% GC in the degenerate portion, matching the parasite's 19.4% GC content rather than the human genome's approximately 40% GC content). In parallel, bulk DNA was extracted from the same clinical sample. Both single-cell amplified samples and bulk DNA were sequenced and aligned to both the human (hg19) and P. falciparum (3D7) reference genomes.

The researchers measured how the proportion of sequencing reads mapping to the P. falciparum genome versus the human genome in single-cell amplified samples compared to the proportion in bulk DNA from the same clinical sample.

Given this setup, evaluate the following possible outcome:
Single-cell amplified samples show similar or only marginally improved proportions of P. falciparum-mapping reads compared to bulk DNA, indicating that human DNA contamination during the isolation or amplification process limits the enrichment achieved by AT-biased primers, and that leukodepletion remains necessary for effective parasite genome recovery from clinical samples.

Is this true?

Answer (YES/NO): NO